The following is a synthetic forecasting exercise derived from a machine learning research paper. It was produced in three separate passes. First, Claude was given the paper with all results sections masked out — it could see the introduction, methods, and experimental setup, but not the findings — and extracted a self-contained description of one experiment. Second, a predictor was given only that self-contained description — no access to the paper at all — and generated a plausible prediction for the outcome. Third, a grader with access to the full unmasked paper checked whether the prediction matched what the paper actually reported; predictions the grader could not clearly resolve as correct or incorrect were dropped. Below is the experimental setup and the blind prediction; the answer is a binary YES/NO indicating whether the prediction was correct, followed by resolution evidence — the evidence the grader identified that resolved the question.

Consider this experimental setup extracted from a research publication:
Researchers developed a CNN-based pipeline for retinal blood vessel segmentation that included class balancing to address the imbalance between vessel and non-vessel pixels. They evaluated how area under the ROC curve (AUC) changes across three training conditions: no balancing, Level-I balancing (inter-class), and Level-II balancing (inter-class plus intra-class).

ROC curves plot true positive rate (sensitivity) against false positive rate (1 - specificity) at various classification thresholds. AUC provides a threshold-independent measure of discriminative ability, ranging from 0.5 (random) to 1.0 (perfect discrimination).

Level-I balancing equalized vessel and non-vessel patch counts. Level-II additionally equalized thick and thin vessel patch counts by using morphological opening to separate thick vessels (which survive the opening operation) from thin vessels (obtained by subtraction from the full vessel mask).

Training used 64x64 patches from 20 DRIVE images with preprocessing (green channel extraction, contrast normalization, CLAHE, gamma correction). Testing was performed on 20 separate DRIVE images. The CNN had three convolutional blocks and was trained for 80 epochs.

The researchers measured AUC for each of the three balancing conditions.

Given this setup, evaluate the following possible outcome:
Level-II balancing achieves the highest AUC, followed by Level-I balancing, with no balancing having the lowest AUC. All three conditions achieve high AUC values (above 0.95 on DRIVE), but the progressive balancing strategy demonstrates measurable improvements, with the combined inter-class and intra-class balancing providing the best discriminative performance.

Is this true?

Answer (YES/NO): NO